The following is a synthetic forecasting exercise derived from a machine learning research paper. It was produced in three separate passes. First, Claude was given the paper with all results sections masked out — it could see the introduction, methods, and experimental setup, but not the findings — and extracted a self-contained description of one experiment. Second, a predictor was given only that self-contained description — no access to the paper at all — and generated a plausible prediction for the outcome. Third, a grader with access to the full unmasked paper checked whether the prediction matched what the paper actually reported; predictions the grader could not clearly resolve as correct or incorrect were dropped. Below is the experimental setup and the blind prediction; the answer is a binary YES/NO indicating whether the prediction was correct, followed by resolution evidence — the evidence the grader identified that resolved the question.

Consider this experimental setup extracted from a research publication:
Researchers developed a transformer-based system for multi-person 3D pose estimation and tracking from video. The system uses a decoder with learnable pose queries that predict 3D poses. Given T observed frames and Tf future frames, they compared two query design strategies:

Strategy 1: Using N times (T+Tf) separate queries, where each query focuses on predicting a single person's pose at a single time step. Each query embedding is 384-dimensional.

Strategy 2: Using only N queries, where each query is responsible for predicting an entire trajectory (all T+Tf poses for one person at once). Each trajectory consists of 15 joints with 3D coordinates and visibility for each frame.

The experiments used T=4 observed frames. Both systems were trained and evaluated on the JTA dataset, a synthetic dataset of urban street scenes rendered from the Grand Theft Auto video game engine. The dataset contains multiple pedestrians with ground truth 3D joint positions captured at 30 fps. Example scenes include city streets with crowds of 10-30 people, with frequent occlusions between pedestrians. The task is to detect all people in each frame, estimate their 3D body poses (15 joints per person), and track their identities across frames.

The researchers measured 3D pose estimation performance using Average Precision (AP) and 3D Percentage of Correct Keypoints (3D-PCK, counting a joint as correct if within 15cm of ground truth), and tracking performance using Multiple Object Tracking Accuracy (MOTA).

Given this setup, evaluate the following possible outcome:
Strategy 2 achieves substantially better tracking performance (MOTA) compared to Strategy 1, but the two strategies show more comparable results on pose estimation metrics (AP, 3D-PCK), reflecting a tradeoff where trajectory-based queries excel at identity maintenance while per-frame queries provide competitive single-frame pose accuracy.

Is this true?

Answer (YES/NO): NO